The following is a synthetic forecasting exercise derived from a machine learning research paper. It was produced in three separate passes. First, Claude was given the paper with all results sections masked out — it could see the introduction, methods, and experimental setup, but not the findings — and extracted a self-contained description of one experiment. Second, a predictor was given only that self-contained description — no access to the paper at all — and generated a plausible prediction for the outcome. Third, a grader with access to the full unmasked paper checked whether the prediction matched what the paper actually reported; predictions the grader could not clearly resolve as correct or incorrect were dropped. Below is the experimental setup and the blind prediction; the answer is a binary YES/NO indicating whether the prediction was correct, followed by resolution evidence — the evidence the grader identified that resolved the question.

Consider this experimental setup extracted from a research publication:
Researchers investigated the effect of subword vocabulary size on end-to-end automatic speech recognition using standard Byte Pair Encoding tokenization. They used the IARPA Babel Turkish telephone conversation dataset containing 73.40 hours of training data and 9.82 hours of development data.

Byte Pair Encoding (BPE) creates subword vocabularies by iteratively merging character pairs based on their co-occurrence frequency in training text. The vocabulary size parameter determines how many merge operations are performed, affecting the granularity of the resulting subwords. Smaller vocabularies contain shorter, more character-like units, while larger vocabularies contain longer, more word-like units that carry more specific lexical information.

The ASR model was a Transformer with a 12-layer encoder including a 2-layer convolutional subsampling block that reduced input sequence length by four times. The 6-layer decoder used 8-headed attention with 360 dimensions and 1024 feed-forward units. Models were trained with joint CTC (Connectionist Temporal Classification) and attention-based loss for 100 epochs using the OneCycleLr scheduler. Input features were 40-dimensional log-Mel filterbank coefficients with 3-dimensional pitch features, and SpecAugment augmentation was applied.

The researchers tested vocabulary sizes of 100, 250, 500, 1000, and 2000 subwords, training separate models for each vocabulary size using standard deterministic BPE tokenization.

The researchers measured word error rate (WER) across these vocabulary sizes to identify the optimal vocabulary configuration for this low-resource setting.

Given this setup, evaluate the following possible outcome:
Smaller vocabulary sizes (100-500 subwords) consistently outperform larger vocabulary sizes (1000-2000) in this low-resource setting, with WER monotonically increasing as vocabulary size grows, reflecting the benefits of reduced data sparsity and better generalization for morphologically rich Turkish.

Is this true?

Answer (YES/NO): NO